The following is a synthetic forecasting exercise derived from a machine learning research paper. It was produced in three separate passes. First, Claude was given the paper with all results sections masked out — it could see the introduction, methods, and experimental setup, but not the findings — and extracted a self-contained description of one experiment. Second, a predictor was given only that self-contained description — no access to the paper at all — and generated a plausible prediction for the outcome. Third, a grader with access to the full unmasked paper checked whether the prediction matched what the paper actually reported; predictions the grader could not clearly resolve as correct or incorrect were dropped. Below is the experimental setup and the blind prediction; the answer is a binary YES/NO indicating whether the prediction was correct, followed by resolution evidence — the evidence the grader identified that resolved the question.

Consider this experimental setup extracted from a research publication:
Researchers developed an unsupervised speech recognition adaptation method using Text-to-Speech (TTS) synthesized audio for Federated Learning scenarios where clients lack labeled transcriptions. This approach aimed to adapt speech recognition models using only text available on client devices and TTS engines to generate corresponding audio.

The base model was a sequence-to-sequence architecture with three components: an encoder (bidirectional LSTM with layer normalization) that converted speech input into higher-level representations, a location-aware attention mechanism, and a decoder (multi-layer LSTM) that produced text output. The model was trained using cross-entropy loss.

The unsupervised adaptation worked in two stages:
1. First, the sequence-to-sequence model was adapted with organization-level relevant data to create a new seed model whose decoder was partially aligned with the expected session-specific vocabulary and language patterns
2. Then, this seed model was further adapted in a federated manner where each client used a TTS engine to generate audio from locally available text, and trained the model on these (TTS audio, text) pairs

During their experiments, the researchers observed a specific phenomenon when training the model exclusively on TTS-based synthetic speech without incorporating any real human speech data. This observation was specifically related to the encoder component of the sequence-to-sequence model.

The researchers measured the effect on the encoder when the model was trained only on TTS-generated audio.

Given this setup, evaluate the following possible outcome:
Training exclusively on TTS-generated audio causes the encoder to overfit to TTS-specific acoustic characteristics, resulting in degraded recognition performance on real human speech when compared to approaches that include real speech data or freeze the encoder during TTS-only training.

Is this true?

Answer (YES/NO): YES